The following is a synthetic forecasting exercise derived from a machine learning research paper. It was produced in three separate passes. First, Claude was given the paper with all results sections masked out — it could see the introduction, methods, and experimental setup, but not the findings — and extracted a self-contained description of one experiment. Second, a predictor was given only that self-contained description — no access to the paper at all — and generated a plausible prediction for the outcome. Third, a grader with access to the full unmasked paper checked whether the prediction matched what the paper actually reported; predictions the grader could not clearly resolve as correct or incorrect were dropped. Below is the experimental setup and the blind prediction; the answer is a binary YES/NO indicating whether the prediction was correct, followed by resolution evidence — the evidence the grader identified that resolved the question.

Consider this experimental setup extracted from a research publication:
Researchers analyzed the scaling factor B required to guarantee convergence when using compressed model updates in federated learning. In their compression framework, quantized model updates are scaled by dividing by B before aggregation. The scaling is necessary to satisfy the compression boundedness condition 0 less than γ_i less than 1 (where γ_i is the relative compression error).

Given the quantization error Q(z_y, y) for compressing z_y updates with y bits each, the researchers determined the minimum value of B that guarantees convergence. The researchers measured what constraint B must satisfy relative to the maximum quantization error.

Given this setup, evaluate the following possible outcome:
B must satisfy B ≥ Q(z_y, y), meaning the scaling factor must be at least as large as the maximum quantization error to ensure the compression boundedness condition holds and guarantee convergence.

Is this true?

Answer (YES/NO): NO